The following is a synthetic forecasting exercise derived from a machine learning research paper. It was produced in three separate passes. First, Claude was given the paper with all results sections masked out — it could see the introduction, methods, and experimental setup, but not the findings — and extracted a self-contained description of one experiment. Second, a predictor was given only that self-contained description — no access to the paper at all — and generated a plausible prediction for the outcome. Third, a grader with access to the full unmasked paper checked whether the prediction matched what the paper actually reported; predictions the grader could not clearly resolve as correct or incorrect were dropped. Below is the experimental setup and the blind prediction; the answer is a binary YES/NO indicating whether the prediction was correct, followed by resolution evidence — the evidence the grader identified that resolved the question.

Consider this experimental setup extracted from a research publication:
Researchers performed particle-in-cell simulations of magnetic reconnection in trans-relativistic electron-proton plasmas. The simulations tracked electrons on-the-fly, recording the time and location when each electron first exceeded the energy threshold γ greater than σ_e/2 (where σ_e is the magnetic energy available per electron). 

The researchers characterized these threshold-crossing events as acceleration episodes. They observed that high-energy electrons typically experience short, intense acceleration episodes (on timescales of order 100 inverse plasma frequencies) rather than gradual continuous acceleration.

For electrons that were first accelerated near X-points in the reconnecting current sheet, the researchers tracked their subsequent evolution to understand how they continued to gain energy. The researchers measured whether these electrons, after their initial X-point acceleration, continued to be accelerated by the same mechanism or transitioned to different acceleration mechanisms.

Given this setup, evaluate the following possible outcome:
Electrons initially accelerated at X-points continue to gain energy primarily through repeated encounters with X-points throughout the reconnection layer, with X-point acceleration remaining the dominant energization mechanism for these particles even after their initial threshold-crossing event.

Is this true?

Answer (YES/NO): NO